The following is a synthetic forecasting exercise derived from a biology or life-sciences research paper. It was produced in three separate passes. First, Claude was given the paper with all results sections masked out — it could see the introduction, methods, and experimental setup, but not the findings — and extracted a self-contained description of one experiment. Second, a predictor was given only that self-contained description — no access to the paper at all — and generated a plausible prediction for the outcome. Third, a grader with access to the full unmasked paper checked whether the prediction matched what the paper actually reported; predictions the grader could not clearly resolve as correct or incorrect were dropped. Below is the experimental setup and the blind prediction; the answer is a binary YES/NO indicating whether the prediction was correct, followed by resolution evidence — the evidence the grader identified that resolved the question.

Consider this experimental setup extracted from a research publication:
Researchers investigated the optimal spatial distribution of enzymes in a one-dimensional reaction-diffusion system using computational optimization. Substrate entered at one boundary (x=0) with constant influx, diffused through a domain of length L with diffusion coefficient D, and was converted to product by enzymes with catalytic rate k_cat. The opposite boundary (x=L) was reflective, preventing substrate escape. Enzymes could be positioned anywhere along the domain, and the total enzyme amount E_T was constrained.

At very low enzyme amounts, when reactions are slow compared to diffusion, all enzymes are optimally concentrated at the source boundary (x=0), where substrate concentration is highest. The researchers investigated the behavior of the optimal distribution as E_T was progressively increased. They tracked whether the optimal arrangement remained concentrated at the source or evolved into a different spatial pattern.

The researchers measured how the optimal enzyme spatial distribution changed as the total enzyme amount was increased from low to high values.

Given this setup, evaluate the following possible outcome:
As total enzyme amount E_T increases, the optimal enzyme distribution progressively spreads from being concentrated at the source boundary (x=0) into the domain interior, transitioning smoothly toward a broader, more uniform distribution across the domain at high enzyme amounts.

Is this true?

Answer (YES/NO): NO